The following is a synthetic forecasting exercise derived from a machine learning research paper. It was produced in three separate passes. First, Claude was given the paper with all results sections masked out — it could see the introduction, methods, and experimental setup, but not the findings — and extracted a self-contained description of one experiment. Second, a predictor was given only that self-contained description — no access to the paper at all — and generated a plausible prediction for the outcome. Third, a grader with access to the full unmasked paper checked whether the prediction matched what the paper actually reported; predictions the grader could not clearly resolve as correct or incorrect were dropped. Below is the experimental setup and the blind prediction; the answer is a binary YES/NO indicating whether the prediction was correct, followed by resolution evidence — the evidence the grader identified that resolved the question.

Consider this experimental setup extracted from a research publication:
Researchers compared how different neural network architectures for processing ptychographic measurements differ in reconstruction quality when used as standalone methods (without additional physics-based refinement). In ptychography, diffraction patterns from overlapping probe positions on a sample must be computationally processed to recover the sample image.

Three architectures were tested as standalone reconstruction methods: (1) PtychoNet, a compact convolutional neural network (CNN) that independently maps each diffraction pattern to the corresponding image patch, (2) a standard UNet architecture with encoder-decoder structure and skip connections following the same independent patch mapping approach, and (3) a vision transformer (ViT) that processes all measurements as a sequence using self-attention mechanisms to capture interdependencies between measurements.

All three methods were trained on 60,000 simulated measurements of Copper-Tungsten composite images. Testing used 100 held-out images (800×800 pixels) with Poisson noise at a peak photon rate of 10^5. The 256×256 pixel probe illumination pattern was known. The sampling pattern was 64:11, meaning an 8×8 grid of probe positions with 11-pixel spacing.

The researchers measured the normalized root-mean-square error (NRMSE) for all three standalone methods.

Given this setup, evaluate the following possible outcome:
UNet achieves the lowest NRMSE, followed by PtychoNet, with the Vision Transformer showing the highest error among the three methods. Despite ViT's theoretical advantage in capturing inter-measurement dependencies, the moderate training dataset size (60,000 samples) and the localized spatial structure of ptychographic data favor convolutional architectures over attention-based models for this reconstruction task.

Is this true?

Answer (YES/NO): NO